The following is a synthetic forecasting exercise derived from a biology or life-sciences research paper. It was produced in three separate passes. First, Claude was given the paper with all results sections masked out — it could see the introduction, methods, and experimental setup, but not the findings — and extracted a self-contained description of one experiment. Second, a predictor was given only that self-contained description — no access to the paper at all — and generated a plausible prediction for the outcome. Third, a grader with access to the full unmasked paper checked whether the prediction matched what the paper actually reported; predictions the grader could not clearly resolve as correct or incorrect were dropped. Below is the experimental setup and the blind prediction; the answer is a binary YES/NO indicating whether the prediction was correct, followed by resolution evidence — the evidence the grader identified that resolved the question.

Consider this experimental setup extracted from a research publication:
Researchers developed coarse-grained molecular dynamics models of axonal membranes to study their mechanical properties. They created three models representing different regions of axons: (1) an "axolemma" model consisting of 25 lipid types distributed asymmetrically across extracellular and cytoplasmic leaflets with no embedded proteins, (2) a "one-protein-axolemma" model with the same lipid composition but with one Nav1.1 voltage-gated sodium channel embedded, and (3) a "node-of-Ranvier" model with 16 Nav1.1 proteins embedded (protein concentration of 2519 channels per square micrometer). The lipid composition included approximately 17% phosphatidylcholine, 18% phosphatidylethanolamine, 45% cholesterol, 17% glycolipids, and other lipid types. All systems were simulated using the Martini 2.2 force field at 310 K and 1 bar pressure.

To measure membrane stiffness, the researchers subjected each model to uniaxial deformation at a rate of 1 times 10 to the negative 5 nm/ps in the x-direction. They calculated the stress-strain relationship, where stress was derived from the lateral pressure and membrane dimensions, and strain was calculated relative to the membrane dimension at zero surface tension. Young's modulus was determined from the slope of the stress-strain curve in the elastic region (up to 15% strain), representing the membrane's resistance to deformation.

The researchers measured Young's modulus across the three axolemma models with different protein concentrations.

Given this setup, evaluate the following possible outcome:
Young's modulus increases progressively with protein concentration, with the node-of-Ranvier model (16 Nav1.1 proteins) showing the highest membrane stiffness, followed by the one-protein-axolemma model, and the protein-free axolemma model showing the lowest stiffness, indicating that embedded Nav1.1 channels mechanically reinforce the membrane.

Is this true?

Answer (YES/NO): NO